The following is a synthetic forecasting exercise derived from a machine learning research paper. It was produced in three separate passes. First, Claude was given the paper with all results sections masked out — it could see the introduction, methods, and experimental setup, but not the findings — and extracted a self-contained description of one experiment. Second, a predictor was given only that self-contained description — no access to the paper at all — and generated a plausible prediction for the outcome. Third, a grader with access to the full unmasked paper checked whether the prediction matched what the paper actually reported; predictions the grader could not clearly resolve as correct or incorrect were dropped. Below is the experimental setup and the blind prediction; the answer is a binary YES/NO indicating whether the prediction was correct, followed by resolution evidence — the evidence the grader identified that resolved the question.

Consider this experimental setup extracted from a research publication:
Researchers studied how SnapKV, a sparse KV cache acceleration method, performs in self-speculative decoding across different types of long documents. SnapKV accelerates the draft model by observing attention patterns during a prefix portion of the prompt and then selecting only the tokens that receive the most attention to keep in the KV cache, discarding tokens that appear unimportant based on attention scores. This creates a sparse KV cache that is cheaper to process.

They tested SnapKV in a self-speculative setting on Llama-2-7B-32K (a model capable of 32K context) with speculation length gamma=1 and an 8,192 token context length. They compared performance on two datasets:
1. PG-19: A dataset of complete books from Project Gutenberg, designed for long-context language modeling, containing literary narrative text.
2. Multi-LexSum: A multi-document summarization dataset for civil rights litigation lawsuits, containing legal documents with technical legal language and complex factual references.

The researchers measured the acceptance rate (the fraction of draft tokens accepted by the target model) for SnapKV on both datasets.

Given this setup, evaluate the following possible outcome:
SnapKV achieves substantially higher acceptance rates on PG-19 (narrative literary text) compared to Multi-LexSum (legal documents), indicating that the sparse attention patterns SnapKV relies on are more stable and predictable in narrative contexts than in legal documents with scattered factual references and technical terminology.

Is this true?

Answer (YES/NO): YES